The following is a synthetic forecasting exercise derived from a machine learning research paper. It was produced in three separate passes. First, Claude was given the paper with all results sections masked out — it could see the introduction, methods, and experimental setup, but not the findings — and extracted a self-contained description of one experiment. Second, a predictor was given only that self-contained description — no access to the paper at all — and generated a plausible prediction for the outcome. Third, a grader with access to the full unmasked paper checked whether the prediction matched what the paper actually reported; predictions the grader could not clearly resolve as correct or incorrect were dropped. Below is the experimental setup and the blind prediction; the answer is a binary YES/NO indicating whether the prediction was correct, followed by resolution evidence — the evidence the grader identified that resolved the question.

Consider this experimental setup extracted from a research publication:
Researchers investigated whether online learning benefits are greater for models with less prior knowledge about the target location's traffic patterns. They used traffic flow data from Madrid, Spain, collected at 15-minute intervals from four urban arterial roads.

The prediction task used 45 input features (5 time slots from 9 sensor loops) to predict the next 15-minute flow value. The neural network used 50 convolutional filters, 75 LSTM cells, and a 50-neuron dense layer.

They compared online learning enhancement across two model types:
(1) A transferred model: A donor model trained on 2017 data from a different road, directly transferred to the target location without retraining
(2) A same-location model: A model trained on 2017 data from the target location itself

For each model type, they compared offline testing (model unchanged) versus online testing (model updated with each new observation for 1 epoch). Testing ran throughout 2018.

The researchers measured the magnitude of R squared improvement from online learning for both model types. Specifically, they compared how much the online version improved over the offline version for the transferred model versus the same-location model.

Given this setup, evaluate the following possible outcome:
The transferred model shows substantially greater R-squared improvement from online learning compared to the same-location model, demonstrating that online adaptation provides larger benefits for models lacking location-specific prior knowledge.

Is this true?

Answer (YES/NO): YES